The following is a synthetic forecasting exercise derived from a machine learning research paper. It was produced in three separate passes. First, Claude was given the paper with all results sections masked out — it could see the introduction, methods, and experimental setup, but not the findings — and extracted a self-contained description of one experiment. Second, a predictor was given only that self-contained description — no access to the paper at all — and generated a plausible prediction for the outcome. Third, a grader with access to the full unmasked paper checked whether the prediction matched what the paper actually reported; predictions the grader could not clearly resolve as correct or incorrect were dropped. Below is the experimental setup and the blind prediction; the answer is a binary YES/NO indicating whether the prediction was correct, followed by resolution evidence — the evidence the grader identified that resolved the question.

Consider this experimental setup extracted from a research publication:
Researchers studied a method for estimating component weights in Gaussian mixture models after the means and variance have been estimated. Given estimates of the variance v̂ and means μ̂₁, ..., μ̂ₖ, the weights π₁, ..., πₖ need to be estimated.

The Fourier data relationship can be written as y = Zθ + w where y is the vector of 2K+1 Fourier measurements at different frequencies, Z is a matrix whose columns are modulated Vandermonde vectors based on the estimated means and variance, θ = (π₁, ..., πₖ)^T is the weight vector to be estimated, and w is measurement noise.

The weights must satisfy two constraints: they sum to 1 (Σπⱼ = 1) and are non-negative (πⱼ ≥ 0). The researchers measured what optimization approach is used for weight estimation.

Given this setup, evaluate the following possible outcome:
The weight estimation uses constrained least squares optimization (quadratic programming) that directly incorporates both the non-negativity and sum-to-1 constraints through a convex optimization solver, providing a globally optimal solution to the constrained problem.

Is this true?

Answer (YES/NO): YES